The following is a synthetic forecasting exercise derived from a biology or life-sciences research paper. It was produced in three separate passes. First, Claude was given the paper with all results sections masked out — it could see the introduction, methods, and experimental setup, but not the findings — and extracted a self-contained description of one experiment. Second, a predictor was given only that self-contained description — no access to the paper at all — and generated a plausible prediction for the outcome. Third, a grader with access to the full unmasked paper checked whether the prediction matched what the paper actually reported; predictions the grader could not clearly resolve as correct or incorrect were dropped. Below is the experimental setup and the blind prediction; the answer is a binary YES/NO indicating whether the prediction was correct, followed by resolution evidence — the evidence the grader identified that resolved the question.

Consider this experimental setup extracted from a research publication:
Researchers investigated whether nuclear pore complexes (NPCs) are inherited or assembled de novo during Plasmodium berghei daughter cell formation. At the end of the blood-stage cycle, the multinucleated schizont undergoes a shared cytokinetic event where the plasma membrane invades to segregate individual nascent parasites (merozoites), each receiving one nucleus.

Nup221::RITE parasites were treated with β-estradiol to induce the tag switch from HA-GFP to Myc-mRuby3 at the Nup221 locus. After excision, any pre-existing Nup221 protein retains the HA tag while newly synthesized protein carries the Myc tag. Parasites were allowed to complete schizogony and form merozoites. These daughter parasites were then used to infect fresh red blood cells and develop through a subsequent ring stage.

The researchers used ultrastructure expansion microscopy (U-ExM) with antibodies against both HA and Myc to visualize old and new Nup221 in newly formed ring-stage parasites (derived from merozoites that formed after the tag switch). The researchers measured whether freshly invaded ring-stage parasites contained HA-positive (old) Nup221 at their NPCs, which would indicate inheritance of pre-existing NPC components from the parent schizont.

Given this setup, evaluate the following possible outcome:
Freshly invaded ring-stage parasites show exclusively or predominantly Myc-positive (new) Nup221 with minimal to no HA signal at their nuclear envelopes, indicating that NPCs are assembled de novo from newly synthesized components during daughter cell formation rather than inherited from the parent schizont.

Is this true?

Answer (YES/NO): NO